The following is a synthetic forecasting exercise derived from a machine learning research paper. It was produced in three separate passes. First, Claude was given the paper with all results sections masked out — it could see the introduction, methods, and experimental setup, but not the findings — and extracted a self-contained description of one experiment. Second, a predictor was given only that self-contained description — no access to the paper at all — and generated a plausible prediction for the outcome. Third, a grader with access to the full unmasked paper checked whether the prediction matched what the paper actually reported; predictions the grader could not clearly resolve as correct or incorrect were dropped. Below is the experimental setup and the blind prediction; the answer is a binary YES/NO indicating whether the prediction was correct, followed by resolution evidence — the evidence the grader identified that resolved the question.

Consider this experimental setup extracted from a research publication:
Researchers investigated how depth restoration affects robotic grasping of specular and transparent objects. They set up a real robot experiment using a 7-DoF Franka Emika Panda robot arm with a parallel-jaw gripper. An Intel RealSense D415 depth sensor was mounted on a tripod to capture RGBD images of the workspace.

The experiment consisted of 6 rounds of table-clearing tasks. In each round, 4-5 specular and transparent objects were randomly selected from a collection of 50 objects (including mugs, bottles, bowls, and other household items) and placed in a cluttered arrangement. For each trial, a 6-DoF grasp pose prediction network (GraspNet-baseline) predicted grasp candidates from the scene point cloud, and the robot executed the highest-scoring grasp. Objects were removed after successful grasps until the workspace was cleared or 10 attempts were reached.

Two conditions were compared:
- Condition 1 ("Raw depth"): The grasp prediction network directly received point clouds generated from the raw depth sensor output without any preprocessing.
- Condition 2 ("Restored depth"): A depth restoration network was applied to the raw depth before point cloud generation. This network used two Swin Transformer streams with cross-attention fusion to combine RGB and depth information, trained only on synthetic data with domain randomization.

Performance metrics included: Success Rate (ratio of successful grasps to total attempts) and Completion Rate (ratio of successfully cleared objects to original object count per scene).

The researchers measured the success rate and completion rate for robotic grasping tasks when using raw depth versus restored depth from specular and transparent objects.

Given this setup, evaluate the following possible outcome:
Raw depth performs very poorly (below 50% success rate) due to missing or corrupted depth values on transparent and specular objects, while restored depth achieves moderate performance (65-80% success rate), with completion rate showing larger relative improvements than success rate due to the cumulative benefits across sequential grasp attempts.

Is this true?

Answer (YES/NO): NO